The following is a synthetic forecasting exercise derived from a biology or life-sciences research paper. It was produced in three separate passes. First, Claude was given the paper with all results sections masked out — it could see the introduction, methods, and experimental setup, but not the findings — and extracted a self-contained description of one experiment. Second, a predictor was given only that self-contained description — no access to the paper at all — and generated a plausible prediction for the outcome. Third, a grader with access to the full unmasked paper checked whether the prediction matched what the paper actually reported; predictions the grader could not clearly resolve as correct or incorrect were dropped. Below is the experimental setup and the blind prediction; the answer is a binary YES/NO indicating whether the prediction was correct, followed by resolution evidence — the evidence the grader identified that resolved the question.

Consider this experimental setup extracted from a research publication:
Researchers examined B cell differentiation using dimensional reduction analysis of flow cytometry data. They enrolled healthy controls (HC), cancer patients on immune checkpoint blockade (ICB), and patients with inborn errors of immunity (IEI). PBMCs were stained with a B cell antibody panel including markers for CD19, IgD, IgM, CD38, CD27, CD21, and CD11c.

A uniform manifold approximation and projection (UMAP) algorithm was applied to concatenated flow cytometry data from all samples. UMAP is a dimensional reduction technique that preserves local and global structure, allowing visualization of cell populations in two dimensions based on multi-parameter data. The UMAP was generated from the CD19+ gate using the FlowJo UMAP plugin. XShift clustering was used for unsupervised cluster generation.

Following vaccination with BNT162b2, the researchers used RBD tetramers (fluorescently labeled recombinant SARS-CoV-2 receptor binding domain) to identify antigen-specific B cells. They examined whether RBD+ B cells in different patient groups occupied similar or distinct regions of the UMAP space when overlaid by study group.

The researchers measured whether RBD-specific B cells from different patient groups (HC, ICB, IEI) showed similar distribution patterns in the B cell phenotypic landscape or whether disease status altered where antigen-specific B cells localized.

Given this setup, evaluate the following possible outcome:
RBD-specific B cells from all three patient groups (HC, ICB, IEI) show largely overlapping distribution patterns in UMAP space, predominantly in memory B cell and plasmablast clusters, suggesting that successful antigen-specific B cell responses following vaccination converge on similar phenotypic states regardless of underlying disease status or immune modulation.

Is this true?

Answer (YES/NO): YES